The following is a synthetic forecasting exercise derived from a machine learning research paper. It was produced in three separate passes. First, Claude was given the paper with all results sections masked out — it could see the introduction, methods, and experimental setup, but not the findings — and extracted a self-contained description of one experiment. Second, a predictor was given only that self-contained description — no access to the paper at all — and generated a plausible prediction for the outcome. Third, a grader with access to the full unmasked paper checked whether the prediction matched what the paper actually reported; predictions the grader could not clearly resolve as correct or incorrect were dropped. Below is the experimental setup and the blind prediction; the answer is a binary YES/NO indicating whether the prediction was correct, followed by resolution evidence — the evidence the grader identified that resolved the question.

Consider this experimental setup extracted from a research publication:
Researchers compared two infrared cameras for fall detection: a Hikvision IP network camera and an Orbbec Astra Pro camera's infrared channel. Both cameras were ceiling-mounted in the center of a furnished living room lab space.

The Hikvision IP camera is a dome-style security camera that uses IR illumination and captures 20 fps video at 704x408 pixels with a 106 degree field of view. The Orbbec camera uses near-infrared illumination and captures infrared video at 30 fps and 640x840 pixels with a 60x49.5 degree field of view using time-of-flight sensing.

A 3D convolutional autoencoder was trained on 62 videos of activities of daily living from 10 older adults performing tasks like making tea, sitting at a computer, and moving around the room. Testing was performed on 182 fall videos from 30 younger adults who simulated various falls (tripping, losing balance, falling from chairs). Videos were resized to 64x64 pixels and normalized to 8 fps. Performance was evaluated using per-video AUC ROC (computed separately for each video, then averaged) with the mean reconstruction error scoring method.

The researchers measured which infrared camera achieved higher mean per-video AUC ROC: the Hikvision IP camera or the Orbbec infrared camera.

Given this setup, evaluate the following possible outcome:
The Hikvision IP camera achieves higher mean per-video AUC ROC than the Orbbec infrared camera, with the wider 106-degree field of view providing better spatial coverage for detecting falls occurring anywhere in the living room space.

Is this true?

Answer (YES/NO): NO